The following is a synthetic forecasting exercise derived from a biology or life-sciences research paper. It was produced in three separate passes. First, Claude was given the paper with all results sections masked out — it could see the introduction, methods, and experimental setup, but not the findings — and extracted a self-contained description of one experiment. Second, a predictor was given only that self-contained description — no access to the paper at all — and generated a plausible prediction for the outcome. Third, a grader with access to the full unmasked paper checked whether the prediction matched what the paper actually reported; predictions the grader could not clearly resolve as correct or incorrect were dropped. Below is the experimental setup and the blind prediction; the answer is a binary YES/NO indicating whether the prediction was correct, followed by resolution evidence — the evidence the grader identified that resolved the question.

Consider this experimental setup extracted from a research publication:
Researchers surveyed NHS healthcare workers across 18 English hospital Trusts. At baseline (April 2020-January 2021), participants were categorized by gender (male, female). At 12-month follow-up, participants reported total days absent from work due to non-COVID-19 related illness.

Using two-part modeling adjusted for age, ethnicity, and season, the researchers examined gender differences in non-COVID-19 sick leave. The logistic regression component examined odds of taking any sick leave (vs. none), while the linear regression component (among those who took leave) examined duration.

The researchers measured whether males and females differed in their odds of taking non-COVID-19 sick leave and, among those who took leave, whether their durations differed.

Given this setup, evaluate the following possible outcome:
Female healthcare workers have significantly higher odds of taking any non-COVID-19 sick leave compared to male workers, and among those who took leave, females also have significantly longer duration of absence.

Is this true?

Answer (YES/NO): NO